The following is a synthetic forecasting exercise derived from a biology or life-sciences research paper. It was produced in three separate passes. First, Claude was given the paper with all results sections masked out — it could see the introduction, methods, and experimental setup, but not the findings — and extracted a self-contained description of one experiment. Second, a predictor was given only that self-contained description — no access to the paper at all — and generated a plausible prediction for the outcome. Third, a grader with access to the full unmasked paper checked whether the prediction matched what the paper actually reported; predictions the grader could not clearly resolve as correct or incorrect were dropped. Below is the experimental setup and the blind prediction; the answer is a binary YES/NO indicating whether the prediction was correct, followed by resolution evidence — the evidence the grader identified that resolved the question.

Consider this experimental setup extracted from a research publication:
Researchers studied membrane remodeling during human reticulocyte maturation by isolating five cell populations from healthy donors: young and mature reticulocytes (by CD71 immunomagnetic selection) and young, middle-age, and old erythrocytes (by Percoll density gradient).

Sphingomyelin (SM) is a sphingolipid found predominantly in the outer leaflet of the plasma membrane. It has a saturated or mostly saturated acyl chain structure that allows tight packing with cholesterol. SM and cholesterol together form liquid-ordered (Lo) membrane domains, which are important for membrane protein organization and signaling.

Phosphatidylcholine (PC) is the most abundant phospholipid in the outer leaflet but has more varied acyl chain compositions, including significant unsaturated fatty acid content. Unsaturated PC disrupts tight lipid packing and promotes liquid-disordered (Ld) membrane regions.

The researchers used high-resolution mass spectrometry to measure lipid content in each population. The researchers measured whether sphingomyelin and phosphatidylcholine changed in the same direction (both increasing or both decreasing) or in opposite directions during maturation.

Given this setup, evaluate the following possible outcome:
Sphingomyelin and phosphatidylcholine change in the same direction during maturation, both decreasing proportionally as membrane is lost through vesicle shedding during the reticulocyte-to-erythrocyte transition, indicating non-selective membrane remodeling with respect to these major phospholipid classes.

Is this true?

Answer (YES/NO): NO